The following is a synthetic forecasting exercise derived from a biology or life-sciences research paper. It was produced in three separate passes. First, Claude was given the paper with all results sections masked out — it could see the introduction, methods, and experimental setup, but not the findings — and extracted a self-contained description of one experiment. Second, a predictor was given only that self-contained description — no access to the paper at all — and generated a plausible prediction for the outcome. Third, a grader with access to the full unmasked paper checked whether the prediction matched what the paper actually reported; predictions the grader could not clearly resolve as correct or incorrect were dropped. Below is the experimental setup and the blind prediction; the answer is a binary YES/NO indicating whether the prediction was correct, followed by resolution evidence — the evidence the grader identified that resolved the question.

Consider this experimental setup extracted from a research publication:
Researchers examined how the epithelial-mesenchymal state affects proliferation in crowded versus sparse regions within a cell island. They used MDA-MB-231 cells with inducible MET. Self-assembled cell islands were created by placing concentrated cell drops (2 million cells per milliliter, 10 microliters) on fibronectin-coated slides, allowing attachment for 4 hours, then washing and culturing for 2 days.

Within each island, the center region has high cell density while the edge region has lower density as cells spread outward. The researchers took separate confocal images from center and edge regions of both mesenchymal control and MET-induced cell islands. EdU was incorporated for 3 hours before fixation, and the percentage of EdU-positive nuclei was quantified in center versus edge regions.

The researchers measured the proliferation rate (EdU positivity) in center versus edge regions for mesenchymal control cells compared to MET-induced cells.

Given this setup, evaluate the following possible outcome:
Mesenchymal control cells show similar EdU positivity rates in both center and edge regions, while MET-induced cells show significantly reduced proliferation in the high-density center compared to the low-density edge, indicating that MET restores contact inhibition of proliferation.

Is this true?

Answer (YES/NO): NO